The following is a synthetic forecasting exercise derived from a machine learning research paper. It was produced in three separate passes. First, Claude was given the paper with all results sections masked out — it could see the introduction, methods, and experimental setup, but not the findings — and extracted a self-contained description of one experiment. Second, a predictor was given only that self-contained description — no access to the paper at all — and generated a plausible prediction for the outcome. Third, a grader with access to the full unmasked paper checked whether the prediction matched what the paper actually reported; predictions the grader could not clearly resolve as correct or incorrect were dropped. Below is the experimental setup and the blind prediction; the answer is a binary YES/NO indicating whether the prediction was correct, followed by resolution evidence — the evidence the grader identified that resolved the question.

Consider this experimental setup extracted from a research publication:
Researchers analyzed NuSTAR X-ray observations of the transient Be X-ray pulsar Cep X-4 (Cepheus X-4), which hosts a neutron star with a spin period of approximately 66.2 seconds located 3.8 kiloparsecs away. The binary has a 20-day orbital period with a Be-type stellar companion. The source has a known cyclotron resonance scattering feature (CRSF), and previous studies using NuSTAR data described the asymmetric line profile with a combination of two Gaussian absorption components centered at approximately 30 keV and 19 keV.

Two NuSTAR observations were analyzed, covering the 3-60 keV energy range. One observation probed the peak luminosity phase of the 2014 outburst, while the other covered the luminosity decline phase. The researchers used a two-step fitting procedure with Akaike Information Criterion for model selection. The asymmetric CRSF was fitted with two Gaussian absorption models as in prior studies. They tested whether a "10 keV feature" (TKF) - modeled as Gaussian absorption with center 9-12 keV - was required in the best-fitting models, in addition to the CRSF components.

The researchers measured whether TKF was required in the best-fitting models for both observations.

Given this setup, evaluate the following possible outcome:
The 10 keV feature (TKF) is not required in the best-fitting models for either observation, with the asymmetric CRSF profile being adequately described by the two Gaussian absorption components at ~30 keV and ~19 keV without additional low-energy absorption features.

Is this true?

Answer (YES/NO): YES